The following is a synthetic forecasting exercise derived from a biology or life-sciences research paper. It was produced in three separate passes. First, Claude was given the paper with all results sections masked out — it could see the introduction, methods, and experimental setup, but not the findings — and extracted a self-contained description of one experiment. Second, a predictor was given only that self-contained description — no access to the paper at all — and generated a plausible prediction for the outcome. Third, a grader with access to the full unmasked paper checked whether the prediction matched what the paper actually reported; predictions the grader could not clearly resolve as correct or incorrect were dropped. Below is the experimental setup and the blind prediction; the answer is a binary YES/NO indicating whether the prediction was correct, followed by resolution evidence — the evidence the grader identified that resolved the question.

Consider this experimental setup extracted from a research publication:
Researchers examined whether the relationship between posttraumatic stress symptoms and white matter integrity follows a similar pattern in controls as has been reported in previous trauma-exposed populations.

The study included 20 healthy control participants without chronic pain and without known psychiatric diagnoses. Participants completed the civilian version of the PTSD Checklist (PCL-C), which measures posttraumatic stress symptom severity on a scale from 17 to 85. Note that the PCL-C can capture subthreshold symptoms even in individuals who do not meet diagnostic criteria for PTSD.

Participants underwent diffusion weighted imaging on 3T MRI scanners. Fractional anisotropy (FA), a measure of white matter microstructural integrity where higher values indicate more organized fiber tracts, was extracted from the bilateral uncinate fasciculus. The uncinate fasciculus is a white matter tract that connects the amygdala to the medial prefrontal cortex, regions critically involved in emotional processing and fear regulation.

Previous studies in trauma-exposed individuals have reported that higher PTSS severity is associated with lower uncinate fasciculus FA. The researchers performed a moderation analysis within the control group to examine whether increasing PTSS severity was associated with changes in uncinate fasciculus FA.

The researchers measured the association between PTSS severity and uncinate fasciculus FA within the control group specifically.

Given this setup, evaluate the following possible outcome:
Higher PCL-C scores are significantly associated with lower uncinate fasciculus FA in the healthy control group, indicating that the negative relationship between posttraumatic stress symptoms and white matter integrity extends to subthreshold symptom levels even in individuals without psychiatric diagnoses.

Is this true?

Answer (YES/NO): YES